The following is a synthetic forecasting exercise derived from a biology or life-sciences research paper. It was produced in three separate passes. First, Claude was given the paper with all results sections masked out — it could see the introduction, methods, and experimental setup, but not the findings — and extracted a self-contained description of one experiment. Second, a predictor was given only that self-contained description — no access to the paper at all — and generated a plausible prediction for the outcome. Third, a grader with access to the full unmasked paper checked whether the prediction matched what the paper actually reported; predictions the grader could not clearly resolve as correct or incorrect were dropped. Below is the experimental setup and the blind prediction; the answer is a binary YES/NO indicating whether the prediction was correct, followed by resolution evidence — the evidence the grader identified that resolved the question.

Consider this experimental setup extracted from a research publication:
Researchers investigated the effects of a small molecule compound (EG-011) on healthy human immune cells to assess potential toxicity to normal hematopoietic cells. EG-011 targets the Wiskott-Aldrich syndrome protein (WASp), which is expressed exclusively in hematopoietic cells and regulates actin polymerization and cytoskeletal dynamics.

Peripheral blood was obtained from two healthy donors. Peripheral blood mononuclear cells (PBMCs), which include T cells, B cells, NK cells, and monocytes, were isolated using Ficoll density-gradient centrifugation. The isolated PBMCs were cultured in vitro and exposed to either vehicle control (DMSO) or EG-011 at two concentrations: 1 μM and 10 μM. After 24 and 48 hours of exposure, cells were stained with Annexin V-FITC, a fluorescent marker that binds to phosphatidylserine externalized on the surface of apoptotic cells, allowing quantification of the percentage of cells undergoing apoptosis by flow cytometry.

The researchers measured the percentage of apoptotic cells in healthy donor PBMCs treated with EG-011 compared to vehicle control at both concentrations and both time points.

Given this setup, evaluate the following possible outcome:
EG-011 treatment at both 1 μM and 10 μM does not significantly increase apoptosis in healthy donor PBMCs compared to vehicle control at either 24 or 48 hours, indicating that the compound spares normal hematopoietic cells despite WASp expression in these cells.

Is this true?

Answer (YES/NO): YES